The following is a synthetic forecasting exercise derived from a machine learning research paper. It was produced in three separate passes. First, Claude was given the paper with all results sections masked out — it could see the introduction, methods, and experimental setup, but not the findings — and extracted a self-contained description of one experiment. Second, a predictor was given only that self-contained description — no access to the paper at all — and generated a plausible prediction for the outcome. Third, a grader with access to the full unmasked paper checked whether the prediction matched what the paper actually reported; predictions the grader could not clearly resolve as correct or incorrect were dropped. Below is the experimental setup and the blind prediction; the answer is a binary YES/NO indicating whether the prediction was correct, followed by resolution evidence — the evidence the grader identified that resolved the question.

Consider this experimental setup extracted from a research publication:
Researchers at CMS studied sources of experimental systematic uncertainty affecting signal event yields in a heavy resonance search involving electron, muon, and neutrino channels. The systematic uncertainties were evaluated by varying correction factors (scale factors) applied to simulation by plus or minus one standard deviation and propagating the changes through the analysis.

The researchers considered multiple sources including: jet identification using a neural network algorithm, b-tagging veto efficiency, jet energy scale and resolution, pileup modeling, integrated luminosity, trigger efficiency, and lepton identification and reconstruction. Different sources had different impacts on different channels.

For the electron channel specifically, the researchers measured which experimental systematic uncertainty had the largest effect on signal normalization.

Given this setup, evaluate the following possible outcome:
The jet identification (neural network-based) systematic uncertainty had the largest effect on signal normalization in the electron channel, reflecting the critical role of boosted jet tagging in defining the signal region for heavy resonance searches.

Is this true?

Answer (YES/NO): NO